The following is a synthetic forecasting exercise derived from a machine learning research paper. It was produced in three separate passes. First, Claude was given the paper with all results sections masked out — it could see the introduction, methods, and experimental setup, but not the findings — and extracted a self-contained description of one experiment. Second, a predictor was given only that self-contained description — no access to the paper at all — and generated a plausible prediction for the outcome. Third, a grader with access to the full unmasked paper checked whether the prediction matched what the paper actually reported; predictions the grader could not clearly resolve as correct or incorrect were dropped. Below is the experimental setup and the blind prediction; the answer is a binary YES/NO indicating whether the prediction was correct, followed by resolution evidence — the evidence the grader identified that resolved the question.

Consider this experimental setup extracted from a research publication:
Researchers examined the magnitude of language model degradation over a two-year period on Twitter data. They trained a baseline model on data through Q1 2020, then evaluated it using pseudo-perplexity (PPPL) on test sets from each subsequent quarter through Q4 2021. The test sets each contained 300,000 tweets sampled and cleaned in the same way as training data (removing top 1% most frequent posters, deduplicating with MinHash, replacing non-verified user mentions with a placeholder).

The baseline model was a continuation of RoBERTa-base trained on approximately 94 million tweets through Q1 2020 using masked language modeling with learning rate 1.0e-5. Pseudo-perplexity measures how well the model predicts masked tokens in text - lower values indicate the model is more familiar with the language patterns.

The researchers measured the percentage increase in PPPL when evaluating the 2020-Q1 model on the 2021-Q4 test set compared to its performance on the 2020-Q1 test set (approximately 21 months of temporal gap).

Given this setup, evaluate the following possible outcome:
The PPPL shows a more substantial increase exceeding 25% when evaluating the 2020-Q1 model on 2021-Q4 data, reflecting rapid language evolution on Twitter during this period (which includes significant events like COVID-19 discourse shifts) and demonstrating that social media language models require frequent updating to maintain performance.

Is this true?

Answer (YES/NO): NO